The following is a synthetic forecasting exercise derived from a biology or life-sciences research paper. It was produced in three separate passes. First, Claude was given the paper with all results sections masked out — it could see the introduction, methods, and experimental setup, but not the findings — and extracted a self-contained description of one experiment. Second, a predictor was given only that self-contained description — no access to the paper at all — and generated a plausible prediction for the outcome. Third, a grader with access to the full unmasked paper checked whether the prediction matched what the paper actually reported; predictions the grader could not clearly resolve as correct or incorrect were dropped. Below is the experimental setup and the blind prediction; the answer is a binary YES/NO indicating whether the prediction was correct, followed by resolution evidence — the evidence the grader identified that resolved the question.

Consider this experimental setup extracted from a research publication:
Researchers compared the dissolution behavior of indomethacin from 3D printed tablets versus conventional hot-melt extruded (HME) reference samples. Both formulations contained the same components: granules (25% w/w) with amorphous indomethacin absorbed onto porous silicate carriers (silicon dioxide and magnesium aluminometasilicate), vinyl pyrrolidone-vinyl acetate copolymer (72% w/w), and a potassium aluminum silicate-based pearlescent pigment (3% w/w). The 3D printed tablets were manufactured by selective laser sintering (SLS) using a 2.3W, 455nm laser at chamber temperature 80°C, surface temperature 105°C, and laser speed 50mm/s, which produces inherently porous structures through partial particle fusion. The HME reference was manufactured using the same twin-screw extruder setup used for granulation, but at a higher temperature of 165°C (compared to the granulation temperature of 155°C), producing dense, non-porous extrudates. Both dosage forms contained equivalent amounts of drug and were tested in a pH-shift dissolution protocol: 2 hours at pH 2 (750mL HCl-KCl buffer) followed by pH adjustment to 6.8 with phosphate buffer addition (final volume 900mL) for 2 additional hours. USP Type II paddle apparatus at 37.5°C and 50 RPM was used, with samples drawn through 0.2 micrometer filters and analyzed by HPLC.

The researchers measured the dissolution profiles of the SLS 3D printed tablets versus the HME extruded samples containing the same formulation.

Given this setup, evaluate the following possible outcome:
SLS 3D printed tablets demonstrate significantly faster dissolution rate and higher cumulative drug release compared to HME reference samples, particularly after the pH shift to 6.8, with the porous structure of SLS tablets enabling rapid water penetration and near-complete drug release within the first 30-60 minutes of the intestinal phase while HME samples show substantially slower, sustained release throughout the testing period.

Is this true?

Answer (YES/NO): NO